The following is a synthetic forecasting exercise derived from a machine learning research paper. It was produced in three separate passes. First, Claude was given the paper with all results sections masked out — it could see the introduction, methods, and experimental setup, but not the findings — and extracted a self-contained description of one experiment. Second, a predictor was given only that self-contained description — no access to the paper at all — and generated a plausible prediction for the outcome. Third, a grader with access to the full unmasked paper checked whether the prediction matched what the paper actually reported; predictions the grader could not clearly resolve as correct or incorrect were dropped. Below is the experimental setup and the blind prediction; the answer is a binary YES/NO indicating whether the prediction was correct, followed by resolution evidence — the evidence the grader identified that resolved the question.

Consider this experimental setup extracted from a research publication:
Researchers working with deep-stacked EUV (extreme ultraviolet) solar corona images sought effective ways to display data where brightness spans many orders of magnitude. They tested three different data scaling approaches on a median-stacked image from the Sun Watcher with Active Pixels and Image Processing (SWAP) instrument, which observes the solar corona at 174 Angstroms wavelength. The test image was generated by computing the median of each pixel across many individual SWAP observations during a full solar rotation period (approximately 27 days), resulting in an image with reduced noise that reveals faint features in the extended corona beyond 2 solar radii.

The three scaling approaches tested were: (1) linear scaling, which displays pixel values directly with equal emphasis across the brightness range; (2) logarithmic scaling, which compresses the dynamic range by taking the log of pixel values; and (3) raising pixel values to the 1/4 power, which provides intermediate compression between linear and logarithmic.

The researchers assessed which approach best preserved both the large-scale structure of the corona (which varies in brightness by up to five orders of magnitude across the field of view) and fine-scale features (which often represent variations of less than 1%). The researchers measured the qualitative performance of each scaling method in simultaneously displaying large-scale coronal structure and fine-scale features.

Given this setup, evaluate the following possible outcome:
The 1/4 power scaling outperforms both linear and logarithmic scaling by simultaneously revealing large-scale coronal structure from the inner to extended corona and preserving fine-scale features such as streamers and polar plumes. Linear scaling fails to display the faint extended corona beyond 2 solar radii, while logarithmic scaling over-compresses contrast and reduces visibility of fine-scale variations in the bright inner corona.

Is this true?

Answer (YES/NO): NO